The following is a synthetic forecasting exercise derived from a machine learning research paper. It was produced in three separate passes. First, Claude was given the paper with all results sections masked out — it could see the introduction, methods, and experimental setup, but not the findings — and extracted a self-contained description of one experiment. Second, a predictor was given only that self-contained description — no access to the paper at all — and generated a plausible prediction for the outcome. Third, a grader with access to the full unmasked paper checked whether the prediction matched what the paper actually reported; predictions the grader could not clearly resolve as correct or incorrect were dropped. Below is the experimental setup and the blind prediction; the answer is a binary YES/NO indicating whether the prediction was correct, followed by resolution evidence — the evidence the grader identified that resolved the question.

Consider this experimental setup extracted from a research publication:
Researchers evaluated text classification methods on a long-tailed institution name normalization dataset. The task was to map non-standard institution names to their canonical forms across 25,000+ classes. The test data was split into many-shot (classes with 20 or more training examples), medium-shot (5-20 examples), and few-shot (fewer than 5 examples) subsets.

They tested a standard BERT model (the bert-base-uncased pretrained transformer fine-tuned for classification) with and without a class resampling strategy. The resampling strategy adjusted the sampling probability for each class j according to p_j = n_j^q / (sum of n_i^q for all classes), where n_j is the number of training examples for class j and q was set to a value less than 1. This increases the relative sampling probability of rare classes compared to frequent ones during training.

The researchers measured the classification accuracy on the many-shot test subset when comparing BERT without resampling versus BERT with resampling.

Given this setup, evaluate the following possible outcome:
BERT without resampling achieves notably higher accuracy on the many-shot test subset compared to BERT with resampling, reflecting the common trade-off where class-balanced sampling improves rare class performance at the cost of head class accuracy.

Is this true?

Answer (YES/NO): NO